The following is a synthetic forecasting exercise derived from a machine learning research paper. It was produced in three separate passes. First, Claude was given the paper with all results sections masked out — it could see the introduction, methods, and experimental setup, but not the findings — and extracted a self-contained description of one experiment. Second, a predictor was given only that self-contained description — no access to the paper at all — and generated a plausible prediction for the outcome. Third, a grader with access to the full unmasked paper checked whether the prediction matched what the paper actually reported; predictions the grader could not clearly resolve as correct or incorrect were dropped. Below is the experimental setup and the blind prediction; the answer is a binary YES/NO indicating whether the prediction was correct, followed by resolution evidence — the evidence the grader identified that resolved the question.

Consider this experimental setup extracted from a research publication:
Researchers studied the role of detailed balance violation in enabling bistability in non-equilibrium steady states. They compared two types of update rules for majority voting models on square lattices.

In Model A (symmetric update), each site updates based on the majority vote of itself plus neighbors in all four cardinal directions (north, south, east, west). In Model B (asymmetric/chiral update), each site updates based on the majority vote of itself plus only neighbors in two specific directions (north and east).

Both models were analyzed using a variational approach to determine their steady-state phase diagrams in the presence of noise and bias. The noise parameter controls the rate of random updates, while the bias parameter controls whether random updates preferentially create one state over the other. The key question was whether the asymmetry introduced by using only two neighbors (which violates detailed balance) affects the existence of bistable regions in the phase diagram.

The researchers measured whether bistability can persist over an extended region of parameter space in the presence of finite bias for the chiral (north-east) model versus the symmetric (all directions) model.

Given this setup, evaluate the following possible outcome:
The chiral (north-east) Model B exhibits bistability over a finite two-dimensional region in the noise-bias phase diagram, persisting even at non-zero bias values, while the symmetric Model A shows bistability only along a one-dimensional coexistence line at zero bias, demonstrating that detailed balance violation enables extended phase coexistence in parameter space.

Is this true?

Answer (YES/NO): YES